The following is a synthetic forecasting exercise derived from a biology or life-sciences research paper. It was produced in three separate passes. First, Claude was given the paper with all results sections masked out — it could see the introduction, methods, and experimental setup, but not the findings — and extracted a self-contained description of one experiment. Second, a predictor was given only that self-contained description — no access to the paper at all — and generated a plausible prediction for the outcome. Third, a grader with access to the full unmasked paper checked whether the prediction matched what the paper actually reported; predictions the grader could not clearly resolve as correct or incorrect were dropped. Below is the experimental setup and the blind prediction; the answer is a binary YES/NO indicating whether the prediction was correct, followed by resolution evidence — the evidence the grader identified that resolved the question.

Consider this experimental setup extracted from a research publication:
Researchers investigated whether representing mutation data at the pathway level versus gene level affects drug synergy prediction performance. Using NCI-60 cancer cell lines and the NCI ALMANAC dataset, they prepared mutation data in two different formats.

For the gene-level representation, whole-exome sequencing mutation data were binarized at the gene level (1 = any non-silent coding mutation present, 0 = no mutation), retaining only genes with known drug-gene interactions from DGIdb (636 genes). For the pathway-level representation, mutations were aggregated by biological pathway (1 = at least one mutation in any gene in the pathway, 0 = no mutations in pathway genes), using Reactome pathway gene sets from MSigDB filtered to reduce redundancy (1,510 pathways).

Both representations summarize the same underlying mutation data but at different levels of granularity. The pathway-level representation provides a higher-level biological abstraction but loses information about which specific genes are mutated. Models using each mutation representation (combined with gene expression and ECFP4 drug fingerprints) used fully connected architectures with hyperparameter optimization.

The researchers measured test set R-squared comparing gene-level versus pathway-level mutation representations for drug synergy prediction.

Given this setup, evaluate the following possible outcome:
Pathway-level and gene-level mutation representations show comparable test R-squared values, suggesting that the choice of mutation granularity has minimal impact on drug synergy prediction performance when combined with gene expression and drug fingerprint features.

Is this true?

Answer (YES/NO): NO